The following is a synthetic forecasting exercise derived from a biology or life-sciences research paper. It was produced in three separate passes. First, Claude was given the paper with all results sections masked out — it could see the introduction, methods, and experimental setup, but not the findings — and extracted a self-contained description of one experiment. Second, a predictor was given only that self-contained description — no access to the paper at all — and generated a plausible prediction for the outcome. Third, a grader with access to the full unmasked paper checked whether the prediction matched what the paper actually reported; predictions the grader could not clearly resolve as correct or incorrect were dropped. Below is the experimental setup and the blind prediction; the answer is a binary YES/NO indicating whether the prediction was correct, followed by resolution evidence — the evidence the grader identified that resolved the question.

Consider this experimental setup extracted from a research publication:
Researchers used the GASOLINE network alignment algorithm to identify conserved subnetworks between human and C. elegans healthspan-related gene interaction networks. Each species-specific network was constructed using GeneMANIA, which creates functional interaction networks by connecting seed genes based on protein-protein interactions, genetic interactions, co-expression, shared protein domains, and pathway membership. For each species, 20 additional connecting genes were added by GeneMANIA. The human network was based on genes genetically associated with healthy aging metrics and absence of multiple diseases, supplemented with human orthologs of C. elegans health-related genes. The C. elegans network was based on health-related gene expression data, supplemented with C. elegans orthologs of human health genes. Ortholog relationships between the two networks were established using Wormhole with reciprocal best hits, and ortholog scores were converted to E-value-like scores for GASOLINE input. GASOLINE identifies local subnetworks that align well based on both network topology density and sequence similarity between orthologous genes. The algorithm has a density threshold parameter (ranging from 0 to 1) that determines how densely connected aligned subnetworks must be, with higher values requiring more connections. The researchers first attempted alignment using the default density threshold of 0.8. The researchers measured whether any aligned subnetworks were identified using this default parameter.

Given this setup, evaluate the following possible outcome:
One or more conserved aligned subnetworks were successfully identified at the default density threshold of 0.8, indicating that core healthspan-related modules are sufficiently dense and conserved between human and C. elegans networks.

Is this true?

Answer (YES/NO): NO